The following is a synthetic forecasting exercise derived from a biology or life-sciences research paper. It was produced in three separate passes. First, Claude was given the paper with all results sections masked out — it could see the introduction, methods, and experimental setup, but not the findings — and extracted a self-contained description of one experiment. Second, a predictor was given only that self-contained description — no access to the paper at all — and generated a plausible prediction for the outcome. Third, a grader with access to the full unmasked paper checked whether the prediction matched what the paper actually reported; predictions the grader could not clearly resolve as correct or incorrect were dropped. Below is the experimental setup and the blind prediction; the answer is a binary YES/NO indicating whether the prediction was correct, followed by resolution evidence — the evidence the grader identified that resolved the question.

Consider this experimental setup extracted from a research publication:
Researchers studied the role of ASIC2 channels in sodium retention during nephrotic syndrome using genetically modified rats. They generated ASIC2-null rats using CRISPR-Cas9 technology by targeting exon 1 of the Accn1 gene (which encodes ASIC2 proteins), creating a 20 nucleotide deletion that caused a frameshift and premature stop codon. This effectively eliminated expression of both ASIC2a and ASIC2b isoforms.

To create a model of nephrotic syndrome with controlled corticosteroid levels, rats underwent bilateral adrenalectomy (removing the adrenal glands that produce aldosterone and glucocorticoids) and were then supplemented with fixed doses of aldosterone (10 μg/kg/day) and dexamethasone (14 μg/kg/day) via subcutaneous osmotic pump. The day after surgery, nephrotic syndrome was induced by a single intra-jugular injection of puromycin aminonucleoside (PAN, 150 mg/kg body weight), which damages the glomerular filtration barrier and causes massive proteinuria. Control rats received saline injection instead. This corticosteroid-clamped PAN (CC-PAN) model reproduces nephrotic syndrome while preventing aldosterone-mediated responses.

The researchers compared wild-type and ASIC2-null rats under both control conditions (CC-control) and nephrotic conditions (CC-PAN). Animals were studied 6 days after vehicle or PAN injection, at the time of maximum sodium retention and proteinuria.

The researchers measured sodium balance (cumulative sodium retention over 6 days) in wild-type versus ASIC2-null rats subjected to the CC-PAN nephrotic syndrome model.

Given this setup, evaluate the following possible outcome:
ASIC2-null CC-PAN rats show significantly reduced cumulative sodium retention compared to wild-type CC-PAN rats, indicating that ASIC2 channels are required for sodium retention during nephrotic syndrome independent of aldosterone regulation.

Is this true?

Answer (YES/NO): YES